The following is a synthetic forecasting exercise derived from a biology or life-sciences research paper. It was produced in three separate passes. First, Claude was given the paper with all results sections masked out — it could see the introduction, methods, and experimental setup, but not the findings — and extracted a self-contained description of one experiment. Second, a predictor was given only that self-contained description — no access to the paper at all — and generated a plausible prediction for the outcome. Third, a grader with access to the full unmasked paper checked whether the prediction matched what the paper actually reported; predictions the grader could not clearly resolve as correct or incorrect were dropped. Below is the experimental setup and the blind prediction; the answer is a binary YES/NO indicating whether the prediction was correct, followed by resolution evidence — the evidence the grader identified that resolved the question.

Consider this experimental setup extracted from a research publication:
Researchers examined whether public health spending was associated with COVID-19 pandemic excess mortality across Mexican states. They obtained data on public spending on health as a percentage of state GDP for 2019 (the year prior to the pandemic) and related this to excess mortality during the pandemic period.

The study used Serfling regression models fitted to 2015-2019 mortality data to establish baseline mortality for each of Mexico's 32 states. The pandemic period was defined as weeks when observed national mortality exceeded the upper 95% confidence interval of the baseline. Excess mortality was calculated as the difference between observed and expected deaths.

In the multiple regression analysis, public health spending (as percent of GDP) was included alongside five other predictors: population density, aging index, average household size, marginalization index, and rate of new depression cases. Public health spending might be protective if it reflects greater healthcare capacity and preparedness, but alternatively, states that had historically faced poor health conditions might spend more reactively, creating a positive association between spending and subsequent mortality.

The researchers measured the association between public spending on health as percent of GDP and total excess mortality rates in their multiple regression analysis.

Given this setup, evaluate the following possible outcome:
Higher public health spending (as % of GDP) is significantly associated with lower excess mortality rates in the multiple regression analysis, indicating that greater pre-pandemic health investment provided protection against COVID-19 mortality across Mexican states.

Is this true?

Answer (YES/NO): NO